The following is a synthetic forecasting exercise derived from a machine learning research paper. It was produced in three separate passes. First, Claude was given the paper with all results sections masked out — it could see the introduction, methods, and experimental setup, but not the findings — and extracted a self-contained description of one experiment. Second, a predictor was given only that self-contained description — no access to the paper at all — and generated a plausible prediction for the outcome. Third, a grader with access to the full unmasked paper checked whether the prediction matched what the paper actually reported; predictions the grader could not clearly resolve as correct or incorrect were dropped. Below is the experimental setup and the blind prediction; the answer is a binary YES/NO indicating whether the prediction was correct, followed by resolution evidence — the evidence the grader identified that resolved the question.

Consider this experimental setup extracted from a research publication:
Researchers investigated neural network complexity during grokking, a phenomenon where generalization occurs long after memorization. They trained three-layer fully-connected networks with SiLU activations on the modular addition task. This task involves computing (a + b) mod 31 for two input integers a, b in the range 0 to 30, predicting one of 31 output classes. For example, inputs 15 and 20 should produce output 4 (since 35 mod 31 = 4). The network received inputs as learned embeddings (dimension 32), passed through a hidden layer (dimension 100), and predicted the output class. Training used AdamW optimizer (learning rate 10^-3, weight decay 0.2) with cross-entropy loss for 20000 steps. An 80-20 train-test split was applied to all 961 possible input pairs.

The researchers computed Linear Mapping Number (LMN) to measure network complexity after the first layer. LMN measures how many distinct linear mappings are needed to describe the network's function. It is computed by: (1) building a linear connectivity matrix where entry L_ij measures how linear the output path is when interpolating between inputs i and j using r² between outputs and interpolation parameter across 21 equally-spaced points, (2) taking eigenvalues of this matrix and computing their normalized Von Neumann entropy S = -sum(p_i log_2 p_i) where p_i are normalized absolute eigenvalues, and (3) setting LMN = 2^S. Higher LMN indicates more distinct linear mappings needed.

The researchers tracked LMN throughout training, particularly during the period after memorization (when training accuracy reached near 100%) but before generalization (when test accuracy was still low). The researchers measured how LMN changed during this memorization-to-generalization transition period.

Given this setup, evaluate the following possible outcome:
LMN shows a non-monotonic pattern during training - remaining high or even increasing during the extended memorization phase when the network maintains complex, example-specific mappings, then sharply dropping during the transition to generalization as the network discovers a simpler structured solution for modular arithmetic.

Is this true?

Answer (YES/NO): NO